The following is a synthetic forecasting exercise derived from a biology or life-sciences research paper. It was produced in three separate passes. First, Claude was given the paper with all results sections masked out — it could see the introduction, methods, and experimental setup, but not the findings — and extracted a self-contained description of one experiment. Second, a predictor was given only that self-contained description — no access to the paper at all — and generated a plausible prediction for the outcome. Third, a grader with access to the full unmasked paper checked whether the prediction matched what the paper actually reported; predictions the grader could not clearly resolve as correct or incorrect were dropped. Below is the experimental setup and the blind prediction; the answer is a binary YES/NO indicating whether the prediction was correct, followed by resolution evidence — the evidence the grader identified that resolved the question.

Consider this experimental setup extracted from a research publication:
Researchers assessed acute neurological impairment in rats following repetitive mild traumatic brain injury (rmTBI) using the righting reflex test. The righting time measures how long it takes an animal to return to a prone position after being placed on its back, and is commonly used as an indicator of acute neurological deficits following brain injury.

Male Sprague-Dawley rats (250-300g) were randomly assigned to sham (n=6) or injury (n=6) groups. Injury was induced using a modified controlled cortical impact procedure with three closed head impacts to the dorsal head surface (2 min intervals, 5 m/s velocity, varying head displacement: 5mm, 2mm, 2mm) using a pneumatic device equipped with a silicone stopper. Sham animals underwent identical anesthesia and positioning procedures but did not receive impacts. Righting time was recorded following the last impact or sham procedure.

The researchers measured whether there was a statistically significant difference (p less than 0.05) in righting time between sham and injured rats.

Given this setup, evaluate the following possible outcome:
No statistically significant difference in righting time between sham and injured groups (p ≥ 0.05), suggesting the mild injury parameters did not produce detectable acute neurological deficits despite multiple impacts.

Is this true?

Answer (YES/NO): NO